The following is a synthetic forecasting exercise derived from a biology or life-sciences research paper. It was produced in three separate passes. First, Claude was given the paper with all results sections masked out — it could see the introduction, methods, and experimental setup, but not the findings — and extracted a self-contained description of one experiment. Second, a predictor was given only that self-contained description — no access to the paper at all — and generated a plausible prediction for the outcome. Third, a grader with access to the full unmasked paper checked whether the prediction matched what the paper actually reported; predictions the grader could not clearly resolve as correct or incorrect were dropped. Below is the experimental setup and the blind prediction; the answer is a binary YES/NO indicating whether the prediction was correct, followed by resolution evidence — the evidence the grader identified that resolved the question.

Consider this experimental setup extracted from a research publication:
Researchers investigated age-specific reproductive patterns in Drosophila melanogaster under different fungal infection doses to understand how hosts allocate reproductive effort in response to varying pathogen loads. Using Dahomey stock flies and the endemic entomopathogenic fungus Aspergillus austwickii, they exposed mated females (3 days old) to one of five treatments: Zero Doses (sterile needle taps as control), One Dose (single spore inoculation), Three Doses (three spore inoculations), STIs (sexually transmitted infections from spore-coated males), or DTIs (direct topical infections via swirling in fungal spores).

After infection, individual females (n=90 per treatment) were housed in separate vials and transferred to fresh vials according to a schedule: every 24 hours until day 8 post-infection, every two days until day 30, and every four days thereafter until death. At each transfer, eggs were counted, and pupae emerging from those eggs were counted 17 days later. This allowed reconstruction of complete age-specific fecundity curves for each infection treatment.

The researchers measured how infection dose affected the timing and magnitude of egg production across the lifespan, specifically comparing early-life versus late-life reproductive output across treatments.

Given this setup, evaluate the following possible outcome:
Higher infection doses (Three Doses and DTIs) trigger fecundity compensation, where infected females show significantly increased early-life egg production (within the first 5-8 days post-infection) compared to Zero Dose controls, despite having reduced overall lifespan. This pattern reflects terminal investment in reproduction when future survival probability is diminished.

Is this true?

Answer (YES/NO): NO